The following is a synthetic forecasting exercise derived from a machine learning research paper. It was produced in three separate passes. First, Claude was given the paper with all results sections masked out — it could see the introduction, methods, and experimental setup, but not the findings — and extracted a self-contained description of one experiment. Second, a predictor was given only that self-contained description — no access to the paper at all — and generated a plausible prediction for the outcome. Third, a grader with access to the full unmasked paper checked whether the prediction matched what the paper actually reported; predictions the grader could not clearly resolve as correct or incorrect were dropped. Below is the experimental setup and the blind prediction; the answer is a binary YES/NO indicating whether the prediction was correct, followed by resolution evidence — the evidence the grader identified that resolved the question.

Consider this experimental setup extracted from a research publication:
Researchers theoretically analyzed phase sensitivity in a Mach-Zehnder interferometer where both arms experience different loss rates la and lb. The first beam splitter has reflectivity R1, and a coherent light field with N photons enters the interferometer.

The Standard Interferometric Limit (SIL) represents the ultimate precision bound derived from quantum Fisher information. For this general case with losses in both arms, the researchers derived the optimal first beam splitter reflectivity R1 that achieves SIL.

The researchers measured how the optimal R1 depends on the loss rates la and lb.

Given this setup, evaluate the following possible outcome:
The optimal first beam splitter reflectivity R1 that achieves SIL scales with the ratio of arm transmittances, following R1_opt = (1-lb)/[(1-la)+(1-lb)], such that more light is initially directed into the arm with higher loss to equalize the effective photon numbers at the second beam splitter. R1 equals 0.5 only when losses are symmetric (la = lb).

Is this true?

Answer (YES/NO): NO